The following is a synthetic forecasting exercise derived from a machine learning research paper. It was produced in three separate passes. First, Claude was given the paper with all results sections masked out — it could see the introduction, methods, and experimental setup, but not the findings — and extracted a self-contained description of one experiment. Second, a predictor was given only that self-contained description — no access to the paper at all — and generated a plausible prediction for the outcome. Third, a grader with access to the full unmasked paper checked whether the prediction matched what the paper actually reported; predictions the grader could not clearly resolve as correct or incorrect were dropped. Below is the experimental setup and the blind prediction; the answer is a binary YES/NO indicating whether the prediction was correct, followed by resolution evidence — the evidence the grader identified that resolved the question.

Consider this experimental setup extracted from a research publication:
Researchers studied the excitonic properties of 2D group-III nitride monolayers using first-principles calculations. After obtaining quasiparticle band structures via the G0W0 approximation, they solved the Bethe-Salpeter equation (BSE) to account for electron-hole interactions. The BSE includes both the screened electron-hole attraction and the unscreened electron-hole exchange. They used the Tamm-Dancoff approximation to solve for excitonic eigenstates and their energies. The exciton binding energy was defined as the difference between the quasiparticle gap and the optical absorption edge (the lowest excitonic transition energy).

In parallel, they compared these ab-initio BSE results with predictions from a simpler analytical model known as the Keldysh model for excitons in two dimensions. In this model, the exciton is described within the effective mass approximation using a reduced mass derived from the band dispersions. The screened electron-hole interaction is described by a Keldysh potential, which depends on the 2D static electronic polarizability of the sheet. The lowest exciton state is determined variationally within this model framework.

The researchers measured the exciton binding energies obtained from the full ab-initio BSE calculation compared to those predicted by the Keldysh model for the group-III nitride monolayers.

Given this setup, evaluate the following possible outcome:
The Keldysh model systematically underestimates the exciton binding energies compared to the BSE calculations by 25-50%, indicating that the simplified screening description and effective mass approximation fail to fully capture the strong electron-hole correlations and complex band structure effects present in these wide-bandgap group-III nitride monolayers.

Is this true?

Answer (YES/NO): NO